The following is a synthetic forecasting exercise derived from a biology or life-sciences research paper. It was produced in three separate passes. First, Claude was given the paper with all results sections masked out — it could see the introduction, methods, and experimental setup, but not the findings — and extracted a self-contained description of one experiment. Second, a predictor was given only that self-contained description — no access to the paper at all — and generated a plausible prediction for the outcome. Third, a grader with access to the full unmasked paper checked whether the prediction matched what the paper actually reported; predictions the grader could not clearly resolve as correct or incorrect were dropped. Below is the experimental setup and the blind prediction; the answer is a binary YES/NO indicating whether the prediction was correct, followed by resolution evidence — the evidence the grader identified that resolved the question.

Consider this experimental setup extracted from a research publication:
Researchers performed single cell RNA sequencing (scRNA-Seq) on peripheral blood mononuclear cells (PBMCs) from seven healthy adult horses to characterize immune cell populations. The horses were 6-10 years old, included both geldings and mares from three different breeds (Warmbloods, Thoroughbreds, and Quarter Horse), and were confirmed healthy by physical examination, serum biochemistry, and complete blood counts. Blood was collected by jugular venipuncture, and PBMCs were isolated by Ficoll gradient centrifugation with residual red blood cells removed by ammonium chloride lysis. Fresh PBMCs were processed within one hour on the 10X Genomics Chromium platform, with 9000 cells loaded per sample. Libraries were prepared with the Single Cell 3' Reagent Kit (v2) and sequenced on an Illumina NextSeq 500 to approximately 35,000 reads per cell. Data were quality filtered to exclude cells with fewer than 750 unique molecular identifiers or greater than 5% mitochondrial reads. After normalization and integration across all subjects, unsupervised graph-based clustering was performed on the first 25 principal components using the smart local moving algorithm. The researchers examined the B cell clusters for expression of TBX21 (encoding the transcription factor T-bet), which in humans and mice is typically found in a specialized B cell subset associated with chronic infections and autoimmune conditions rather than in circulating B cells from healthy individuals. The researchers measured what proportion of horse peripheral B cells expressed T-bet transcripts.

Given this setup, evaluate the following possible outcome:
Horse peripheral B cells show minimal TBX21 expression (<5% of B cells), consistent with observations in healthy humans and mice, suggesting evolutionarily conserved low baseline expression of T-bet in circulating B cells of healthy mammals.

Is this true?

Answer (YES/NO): NO